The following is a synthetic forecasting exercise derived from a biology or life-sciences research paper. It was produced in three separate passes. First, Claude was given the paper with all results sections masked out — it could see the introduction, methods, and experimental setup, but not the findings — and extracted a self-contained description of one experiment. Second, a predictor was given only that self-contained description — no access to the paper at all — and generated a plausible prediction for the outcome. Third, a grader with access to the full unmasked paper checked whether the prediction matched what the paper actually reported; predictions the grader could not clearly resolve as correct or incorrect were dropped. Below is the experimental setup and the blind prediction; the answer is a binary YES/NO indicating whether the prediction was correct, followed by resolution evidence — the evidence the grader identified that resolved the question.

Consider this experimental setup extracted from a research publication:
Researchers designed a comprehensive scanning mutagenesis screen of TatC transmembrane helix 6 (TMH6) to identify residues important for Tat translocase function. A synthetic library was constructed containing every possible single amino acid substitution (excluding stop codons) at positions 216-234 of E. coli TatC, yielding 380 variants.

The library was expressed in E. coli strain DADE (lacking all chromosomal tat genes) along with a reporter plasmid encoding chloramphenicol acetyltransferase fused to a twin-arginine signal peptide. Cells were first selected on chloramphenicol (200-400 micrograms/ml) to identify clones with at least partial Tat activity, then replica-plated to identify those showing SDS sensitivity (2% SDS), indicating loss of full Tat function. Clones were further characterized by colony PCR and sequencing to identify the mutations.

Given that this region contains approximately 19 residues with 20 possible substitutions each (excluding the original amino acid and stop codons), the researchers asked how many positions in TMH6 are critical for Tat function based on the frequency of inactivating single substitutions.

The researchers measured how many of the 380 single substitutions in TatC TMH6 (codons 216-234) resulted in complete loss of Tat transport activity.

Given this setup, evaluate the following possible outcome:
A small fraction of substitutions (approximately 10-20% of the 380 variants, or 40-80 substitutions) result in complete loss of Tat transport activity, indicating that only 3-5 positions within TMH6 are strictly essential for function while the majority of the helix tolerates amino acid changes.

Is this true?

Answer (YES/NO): NO